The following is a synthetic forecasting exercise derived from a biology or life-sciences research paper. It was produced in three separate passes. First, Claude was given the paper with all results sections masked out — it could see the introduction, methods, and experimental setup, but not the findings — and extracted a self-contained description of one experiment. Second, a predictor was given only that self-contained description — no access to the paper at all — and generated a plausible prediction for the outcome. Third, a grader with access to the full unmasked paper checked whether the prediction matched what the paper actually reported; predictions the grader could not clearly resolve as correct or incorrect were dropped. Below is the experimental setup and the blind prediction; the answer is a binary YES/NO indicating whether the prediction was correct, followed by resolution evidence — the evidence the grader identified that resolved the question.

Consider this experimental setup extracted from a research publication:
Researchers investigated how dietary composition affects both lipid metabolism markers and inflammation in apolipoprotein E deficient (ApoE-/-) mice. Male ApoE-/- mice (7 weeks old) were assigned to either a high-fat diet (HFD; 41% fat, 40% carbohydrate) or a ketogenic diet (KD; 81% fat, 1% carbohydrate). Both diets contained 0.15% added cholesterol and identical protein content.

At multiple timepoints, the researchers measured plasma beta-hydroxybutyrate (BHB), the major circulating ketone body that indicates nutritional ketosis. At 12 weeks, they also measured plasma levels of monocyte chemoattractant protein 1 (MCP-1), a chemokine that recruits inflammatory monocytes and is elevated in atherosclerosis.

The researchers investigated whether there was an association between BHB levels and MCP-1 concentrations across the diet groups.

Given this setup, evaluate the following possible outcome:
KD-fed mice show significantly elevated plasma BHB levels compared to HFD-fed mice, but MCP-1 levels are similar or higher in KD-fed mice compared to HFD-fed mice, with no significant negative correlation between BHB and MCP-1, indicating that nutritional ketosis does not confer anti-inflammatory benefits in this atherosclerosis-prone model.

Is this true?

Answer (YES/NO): NO